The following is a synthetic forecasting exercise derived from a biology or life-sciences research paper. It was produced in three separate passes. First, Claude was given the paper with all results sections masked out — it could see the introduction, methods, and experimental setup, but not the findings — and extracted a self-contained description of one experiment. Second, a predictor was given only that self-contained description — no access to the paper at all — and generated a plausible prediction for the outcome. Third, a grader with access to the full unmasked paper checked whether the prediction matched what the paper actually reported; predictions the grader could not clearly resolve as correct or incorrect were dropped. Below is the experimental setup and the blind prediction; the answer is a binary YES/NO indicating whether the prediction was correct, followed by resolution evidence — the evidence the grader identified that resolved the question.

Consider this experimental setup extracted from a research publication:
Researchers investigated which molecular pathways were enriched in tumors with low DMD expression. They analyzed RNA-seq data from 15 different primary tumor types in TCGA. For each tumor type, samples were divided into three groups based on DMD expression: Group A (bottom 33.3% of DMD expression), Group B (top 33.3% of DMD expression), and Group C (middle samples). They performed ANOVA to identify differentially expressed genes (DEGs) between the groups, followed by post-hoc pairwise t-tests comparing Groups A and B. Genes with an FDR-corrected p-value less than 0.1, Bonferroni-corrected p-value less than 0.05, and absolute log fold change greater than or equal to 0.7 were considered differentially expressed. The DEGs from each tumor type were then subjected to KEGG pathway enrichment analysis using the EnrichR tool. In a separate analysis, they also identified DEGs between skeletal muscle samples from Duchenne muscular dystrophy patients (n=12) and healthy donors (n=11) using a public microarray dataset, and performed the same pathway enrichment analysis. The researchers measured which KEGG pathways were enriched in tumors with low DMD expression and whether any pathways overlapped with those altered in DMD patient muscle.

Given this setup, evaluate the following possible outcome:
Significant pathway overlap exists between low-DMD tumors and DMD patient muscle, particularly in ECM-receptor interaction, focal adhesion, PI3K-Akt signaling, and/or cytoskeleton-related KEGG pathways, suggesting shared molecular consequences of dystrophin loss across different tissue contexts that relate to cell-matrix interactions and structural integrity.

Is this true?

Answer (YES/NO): YES